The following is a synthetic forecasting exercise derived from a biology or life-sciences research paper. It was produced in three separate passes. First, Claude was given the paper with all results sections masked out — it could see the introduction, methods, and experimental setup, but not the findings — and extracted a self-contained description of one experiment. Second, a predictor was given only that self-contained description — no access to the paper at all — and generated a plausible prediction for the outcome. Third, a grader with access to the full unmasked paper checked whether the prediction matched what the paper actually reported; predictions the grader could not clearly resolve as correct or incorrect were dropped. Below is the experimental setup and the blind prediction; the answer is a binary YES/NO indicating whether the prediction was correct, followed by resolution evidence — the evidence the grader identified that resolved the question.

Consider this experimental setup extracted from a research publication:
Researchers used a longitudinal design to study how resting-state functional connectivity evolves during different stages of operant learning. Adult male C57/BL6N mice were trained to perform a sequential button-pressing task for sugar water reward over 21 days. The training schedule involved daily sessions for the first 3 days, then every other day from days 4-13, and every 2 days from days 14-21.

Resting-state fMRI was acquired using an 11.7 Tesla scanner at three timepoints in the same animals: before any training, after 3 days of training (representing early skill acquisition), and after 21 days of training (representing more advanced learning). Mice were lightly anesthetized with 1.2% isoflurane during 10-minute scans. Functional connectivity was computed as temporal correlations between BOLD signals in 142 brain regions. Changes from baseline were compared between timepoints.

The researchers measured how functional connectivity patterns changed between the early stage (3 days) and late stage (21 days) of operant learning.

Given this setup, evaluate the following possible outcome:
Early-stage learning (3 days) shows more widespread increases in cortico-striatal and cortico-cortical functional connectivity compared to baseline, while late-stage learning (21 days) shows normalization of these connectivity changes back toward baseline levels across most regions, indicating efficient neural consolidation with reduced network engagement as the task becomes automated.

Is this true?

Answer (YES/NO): NO